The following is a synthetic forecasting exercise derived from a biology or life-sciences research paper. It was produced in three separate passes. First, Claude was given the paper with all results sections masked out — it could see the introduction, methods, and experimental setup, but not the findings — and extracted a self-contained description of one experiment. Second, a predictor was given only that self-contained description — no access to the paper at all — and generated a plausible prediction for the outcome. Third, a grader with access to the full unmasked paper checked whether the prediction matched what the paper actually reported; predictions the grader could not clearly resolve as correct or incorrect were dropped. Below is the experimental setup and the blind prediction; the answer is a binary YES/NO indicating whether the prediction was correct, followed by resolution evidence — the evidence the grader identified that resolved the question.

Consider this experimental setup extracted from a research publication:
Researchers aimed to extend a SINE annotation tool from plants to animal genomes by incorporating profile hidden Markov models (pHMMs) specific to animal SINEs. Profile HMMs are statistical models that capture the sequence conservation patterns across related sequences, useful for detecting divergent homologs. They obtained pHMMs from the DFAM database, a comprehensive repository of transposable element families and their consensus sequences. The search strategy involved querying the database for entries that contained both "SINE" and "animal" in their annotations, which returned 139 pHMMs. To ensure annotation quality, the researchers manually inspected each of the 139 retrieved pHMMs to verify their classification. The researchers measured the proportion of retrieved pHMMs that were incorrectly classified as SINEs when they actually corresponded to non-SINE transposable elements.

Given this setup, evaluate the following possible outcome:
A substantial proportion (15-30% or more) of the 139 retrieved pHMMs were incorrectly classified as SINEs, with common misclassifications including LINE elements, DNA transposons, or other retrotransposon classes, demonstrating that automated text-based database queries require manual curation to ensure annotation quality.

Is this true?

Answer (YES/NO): YES